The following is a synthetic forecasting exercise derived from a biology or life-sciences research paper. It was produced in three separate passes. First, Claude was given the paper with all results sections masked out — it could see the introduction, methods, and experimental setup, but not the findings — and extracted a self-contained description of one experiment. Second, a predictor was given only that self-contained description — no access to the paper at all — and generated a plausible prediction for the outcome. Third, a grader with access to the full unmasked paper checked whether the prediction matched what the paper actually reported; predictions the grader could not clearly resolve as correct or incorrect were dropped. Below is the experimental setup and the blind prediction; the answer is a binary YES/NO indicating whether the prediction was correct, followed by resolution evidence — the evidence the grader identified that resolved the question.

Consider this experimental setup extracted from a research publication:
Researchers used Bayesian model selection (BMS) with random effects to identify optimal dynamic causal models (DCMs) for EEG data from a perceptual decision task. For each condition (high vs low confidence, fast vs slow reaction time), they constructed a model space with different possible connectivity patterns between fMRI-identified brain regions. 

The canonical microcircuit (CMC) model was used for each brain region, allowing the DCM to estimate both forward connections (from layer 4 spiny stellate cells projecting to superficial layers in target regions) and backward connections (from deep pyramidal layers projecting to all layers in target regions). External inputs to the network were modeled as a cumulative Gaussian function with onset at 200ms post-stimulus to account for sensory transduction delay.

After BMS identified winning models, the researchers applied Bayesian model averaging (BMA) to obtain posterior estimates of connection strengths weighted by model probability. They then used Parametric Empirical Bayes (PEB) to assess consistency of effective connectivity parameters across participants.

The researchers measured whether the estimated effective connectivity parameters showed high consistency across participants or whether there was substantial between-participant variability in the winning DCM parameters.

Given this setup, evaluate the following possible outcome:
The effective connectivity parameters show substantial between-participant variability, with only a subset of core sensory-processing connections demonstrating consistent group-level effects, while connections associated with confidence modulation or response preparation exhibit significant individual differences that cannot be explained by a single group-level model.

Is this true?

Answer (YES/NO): NO